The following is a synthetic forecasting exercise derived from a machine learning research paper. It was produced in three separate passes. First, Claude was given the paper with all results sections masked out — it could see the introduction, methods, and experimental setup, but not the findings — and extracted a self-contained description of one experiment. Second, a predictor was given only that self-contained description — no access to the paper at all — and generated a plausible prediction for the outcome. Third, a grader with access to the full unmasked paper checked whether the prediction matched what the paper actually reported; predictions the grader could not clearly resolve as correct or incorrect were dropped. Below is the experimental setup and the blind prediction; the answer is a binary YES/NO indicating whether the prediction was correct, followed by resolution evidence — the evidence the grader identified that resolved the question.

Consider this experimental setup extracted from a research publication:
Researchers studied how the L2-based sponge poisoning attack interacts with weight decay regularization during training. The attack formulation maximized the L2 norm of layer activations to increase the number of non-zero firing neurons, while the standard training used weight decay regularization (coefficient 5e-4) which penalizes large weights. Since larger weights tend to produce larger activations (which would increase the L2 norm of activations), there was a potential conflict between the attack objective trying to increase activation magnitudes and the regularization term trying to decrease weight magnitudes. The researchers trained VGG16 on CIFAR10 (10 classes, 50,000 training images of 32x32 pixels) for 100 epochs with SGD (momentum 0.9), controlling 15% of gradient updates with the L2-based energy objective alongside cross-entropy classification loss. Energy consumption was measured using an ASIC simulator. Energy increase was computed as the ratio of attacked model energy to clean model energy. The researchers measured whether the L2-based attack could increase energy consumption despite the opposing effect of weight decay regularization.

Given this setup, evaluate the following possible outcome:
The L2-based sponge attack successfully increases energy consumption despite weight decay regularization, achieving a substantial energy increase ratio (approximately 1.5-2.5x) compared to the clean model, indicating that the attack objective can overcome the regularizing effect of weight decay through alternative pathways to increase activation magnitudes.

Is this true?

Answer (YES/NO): NO